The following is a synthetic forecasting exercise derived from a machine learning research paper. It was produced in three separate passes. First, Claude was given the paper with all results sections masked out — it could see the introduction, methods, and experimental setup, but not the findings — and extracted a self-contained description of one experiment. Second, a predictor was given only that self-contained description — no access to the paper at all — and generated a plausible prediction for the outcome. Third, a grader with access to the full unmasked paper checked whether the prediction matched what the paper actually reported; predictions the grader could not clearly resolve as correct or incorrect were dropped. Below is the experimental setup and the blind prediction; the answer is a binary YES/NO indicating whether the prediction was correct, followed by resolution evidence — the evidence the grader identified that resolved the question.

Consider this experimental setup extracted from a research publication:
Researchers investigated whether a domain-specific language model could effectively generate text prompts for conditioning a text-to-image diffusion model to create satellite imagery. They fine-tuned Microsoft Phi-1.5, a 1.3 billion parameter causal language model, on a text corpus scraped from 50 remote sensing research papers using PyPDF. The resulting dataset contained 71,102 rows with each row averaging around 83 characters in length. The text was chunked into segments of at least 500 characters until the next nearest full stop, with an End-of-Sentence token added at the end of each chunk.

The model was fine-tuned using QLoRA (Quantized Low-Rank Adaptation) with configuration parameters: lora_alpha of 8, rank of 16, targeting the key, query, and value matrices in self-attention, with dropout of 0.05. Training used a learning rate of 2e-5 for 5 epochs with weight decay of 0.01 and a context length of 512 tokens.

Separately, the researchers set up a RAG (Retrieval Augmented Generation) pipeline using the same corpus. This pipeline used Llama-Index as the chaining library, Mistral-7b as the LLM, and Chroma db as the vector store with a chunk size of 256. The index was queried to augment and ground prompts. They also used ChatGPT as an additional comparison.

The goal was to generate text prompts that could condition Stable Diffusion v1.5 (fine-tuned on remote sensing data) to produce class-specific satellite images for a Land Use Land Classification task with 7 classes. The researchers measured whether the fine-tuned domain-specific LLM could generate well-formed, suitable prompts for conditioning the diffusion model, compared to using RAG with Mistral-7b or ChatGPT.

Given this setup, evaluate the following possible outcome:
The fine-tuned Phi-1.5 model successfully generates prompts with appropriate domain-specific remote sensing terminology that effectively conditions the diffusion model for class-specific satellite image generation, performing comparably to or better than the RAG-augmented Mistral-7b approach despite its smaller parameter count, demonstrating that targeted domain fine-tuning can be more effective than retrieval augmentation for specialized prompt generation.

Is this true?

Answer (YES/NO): NO